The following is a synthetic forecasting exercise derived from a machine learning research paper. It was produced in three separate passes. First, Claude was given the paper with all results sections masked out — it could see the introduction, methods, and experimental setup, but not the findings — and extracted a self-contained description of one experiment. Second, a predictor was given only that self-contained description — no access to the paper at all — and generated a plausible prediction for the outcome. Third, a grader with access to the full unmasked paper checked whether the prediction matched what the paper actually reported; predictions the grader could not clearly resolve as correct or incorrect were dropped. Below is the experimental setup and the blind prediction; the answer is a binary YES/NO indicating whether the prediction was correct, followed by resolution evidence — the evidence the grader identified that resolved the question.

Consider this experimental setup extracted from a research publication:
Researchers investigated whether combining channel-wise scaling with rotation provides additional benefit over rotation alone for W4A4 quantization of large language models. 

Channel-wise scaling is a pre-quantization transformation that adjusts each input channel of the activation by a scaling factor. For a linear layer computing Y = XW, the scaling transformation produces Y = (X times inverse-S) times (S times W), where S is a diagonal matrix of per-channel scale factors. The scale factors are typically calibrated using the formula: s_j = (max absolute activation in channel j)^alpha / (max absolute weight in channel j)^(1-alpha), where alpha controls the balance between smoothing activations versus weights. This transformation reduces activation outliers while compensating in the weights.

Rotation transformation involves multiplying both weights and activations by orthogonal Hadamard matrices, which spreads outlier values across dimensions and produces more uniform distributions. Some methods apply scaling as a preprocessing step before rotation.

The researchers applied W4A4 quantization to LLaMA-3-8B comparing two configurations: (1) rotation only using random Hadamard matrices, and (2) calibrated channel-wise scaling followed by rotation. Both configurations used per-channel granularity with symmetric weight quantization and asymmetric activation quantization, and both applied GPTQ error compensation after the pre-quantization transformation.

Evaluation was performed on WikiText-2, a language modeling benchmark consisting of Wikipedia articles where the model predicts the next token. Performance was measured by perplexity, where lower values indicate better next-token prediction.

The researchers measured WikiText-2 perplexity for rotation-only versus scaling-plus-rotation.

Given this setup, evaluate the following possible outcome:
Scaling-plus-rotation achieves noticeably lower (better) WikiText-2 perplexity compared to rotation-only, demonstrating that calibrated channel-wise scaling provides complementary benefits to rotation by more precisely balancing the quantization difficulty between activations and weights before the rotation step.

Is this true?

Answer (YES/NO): NO